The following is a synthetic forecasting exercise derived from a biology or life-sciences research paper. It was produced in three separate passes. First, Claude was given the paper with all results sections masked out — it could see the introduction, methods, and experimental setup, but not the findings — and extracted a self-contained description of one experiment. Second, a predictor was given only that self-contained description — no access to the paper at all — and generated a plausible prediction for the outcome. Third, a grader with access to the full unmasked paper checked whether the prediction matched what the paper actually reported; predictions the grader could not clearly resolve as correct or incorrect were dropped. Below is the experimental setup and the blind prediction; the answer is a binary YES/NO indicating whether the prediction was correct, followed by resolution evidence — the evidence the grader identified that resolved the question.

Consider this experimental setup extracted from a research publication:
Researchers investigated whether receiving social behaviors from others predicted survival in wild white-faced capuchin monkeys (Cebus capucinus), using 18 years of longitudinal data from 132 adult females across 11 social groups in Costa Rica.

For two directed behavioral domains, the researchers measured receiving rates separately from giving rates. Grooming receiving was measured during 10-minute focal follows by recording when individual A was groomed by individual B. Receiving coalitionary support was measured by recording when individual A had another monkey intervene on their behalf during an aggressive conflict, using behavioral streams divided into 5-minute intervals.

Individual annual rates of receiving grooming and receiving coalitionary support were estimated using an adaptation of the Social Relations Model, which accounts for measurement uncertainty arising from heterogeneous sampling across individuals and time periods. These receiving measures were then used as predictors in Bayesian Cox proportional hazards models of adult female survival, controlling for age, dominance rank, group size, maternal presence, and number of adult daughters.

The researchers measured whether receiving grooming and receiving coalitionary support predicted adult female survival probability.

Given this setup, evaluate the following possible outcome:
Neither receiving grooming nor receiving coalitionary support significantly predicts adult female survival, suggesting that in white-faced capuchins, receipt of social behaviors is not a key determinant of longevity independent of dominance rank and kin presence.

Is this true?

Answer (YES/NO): YES